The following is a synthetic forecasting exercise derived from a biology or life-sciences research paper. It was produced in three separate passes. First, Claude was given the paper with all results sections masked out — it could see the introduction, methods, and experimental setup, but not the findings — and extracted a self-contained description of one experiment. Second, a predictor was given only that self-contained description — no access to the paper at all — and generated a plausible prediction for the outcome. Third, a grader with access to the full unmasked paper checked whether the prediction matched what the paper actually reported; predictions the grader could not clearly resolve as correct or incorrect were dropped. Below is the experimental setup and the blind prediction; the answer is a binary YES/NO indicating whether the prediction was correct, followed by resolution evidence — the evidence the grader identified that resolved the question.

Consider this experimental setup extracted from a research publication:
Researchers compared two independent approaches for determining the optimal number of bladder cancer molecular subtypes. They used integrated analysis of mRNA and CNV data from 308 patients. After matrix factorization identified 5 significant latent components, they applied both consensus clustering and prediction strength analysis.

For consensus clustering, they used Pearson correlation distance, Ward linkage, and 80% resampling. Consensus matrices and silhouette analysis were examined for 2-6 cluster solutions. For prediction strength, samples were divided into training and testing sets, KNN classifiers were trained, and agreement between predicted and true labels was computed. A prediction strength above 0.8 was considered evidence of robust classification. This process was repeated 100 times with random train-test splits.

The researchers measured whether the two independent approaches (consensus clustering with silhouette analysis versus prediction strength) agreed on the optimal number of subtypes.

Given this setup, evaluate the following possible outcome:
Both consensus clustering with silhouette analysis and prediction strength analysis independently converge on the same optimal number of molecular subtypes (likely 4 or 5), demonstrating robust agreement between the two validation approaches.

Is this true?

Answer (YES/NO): NO